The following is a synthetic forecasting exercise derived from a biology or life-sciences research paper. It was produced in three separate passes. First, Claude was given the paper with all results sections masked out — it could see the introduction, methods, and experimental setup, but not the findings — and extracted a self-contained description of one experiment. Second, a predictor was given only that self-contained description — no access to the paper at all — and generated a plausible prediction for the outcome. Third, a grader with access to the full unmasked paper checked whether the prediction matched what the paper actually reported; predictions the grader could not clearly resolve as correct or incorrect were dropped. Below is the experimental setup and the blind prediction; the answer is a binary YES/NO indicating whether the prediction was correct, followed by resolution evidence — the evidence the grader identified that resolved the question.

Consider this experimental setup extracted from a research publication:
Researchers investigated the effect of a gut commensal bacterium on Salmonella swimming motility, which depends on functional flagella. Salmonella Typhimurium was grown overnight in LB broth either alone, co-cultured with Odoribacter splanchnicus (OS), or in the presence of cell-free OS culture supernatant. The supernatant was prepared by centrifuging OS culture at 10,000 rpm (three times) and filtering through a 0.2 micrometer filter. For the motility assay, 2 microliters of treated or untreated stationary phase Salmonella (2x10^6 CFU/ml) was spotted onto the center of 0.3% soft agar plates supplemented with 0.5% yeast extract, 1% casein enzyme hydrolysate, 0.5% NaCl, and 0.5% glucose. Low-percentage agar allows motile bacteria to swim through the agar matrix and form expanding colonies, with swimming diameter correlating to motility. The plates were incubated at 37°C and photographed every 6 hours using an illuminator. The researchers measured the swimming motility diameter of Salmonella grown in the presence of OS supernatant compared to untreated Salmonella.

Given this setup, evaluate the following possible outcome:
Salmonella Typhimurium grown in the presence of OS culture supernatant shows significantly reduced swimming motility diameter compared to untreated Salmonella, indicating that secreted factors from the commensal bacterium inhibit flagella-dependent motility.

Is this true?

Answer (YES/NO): YES